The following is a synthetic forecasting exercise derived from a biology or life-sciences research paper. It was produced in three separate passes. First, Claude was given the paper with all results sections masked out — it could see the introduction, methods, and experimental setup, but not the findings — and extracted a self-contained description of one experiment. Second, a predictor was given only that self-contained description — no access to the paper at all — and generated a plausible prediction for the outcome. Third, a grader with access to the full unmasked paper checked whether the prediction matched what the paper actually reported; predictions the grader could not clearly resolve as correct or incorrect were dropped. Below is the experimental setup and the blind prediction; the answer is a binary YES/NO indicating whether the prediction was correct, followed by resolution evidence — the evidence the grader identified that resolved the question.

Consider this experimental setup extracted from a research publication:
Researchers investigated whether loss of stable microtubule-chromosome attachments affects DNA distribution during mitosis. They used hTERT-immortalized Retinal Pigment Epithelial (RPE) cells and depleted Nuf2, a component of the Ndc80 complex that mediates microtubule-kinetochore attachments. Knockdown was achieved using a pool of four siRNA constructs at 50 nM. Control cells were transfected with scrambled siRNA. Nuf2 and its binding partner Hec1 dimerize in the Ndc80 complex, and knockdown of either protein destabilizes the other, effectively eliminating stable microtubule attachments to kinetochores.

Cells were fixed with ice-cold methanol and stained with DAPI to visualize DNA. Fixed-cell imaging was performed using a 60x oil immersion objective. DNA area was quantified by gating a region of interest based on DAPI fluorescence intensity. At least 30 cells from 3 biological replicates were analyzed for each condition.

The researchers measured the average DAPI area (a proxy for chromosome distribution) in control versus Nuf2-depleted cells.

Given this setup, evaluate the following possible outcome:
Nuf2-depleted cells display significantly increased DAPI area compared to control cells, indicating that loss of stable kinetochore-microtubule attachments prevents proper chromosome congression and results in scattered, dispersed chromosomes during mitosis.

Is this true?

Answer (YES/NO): YES